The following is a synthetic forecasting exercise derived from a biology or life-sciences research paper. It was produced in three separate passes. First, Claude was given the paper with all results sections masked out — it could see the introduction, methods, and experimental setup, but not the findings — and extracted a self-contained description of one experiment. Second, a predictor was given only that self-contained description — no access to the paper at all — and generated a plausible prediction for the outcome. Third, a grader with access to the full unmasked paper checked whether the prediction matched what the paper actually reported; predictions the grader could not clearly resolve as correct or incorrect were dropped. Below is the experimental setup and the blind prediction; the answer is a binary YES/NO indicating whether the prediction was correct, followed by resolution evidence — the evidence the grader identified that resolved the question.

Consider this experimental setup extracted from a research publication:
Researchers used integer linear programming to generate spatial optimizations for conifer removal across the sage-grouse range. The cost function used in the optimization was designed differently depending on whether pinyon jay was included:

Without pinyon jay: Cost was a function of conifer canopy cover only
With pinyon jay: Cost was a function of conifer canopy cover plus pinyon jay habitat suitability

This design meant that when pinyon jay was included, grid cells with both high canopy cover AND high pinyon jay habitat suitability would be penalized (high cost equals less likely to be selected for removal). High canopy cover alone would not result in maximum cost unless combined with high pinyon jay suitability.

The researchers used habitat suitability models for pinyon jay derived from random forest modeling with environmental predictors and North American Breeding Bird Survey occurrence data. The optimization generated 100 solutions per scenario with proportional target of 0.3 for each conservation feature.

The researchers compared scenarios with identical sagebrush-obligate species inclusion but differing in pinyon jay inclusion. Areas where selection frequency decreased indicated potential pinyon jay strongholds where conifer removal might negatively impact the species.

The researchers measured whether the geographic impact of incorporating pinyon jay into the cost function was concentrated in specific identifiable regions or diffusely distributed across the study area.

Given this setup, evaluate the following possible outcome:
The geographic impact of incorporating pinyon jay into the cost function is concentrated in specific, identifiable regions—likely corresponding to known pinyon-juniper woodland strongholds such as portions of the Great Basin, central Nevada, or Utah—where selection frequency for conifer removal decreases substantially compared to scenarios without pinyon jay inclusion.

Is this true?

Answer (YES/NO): YES